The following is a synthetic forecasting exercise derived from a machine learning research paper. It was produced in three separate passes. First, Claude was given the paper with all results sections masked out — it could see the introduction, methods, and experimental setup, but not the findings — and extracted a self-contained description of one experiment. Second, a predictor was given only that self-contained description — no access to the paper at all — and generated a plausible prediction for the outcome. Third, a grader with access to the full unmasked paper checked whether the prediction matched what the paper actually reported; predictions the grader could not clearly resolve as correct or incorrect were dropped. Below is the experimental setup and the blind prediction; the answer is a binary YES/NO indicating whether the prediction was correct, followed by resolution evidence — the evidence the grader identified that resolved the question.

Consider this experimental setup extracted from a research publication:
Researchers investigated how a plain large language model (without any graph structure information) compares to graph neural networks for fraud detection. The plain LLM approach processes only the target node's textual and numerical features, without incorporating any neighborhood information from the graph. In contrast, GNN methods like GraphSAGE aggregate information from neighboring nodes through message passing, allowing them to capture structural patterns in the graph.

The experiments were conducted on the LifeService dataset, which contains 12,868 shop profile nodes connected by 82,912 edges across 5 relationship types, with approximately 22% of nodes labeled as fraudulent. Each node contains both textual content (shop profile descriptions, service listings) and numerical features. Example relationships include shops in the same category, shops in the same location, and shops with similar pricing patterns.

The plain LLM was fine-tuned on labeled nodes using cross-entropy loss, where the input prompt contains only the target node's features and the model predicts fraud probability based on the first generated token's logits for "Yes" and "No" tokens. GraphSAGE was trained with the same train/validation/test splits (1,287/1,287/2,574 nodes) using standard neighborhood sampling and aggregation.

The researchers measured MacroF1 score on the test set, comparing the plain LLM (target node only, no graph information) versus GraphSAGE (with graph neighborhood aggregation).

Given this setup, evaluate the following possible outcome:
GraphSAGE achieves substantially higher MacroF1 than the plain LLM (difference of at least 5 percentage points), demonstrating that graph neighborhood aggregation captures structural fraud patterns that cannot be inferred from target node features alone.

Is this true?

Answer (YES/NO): NO